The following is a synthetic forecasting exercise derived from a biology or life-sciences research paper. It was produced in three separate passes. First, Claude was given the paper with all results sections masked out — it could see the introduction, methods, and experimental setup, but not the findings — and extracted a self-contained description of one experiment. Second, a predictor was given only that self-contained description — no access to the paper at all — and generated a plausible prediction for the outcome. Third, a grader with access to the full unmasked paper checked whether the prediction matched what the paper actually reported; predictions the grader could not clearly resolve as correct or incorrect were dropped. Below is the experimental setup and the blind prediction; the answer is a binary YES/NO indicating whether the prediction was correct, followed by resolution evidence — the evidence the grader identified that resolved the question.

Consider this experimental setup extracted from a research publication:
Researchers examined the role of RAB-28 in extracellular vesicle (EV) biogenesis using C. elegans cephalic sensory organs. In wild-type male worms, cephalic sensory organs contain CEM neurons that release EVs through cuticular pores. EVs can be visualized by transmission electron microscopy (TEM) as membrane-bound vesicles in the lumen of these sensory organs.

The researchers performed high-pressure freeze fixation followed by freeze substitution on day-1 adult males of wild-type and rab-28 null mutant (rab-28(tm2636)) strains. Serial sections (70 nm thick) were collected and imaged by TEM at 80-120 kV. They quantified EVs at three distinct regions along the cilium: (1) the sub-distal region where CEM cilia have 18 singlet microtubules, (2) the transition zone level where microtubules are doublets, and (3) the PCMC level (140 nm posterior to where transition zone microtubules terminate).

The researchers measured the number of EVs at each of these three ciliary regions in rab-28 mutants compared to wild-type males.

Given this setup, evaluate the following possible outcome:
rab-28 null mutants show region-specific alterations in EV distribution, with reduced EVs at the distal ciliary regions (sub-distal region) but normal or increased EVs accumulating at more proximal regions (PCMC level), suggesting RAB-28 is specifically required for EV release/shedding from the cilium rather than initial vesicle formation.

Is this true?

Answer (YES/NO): NO